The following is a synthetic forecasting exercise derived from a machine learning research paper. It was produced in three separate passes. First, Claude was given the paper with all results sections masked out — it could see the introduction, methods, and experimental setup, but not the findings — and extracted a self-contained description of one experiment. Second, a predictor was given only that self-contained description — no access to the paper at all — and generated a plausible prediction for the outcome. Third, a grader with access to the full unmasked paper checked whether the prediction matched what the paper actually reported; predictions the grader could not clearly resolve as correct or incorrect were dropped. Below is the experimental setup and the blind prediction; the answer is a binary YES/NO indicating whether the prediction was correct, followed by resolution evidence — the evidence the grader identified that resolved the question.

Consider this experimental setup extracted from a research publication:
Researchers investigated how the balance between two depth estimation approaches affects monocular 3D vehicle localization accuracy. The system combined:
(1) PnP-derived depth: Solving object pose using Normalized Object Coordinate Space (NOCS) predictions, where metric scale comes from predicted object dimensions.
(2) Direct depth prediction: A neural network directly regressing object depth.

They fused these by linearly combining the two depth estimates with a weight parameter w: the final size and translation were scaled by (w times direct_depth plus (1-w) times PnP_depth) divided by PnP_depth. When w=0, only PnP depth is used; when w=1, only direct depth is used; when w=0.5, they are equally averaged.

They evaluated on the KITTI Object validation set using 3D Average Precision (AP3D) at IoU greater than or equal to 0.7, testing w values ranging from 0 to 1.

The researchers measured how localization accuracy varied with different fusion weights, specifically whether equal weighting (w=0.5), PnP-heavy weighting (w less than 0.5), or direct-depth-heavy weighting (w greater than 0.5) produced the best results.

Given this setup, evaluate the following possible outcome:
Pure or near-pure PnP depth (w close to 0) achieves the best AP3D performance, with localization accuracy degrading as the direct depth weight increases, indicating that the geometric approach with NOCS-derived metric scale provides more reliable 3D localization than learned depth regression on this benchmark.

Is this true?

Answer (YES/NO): NO